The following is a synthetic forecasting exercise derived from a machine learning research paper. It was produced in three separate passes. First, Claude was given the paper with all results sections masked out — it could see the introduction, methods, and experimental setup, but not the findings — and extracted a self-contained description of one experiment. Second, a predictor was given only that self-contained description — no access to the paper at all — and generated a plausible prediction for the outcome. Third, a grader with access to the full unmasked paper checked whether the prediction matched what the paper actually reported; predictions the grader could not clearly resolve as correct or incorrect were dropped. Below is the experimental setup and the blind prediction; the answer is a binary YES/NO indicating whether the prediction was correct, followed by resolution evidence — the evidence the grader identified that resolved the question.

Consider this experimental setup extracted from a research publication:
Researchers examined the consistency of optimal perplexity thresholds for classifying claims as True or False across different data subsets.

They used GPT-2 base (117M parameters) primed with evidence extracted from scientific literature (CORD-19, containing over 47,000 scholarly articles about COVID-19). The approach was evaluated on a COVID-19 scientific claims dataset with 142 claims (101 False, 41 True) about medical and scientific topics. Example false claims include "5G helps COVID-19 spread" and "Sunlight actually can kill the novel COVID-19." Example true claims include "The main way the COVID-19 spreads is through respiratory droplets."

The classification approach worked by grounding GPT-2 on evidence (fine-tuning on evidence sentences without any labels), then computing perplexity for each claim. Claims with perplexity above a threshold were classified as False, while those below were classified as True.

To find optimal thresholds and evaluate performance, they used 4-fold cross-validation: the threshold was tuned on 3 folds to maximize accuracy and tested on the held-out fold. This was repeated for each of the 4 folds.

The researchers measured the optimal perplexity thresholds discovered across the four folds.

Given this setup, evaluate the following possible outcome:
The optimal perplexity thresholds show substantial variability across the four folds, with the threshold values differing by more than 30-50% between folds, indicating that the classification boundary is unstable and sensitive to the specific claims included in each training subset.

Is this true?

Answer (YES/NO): YES